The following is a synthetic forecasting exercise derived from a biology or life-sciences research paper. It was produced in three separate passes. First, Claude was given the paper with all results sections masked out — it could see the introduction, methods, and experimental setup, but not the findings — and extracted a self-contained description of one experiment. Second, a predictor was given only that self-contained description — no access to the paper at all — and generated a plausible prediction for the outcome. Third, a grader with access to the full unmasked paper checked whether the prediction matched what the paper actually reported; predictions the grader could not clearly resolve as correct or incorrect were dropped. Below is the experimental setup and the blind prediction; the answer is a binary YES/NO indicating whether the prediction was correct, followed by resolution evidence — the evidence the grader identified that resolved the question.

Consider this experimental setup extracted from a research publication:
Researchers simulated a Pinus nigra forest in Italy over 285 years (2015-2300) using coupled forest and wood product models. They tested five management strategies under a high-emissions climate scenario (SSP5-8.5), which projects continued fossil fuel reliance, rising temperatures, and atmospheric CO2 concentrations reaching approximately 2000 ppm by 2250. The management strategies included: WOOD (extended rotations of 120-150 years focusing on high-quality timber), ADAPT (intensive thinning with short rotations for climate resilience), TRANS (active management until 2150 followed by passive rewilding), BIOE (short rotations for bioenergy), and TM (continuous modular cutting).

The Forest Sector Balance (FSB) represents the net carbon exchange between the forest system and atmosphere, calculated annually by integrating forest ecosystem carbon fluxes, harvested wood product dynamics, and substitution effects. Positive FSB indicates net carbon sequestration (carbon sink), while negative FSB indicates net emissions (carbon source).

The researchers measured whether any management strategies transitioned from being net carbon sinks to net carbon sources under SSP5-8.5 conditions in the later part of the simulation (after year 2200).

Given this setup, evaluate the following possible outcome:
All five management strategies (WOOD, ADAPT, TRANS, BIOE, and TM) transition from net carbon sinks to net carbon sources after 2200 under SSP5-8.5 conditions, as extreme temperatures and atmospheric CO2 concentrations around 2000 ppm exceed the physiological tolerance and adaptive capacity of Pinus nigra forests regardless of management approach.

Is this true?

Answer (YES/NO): NO